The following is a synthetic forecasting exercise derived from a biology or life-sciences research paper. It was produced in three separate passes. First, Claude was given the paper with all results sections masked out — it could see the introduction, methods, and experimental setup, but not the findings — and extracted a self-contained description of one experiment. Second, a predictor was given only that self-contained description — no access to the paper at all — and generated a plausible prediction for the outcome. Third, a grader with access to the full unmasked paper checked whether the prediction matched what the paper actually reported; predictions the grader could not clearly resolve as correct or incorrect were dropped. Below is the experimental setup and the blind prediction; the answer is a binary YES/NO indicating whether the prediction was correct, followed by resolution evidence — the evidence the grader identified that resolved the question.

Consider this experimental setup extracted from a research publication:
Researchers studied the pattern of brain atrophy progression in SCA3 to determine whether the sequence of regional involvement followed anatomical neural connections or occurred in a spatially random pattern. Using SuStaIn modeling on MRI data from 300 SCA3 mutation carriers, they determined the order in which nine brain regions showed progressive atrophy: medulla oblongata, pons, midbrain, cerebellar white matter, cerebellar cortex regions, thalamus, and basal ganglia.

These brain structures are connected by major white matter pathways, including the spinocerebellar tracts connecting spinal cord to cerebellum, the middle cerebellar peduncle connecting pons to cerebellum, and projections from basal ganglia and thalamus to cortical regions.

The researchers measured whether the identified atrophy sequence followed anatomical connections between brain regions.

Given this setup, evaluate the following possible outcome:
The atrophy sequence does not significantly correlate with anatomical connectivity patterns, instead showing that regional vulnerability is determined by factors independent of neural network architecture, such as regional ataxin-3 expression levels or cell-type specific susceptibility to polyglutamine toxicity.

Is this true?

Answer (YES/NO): NO